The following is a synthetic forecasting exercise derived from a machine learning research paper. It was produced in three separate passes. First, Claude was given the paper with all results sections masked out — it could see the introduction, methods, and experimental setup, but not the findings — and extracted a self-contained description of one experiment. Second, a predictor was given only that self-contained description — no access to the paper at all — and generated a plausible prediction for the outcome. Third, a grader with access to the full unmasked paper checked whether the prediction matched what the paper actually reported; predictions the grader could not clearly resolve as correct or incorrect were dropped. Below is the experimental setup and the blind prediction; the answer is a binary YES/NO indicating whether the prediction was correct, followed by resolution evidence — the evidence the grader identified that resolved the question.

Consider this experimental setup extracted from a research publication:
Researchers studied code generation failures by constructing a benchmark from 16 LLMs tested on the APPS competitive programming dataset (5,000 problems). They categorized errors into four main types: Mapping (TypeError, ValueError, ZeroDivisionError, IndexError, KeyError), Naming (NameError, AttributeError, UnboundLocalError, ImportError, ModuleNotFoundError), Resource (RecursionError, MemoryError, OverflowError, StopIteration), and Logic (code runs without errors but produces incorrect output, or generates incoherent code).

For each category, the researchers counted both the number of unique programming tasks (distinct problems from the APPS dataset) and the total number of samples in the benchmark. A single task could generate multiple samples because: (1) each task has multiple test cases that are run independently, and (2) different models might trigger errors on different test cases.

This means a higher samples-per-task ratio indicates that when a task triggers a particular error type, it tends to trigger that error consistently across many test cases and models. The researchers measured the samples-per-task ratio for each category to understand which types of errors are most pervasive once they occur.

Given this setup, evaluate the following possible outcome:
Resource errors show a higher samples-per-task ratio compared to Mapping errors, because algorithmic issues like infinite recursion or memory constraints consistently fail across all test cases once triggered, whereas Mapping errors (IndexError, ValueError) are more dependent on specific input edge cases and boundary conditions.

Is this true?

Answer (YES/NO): YES